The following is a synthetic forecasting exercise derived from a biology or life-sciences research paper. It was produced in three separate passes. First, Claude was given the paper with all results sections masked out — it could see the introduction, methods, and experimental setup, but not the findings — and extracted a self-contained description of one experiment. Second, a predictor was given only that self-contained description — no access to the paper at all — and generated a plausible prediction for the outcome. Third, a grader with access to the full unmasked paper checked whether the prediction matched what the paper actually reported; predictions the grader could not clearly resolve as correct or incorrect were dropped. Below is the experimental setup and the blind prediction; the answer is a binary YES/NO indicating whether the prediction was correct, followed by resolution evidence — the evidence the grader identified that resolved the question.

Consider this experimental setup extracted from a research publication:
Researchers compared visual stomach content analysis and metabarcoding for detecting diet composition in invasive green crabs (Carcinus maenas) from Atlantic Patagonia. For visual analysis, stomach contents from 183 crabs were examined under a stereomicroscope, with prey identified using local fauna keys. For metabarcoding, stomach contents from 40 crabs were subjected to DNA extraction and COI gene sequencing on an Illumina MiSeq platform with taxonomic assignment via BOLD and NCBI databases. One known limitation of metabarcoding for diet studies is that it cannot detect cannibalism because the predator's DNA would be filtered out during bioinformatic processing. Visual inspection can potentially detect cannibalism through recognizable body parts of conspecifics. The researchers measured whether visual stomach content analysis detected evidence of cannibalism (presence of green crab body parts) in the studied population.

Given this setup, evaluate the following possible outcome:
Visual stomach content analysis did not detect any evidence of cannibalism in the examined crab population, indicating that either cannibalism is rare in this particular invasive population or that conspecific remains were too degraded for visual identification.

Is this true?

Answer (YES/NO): YES